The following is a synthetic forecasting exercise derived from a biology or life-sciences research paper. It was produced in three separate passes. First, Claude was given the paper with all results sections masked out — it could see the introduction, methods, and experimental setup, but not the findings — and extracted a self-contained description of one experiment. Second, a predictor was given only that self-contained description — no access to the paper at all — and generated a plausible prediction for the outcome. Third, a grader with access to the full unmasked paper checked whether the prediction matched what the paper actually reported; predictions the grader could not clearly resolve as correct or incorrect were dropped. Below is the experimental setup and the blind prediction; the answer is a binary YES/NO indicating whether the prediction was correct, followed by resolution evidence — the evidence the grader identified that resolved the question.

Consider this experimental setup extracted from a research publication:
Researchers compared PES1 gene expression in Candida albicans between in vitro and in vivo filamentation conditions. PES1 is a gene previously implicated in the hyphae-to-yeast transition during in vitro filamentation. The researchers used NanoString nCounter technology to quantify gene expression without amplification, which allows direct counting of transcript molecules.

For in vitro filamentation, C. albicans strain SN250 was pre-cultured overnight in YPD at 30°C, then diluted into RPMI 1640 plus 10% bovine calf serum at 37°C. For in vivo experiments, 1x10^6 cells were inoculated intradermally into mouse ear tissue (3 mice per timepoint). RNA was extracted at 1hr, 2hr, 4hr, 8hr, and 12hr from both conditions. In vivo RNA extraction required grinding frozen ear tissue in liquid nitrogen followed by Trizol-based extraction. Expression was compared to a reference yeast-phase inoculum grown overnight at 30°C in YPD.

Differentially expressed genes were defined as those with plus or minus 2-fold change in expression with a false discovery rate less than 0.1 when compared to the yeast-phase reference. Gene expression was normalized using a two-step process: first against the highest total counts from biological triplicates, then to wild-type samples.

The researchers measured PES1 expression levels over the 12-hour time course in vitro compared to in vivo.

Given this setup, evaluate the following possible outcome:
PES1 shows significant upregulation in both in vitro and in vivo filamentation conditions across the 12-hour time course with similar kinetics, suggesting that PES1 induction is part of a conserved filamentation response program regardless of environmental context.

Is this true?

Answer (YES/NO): NO